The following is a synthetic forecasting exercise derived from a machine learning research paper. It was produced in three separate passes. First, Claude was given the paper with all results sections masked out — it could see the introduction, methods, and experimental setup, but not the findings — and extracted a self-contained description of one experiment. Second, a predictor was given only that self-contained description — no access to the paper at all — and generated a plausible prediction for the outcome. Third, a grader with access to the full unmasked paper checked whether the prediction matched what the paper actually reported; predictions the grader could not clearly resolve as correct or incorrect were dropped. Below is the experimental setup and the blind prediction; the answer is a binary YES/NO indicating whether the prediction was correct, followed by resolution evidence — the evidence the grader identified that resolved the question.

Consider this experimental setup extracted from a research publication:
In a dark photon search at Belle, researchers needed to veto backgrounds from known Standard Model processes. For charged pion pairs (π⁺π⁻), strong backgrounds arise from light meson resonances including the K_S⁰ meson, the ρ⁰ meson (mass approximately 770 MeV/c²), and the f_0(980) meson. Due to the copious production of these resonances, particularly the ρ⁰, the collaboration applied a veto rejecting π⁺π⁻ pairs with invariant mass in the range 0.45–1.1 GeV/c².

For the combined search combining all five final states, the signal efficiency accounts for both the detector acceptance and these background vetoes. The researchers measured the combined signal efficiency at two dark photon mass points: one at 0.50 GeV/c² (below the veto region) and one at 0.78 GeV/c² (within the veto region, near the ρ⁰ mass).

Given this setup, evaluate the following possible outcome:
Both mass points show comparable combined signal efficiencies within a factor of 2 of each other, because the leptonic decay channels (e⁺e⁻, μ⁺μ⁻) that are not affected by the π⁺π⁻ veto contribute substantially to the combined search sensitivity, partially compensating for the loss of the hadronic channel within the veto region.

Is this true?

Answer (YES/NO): NO